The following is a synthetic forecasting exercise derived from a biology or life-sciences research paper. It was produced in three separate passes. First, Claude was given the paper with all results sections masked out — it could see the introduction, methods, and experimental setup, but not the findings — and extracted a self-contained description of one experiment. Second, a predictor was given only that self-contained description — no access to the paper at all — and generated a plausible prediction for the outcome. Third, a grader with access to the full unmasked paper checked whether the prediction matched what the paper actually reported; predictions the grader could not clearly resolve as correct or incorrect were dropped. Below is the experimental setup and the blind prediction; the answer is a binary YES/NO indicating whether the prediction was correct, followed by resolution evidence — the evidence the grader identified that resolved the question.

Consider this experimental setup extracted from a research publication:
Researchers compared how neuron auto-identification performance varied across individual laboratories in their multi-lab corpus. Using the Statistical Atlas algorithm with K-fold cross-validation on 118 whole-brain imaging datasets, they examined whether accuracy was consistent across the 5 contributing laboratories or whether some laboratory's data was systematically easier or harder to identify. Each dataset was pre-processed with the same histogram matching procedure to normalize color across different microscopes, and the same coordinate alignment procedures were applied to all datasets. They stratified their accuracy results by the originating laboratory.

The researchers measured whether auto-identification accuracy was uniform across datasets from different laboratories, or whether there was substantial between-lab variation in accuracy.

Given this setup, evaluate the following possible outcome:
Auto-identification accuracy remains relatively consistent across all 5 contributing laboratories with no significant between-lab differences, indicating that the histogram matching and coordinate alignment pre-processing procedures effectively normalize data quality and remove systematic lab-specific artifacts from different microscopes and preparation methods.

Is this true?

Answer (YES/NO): NO